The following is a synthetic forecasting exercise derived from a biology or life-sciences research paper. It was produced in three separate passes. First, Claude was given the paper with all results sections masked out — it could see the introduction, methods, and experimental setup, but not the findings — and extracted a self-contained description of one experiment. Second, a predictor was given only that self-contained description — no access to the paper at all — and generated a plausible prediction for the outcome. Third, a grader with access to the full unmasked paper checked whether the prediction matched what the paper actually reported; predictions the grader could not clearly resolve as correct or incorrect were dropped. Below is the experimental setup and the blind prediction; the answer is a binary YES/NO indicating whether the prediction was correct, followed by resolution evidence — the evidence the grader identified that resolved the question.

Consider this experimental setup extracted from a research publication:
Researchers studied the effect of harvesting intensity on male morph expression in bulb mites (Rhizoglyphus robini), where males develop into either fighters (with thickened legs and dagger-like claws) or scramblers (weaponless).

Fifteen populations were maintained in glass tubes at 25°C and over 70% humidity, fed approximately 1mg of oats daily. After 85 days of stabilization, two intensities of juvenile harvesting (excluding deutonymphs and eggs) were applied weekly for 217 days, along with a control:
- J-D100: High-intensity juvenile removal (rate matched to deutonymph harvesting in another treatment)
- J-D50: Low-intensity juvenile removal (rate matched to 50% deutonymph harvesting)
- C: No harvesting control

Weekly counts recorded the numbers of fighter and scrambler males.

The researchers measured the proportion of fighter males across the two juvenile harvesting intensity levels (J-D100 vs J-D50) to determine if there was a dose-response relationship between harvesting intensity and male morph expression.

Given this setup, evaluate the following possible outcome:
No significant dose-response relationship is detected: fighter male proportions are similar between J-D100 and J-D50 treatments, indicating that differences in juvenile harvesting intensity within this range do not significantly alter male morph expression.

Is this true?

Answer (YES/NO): NO